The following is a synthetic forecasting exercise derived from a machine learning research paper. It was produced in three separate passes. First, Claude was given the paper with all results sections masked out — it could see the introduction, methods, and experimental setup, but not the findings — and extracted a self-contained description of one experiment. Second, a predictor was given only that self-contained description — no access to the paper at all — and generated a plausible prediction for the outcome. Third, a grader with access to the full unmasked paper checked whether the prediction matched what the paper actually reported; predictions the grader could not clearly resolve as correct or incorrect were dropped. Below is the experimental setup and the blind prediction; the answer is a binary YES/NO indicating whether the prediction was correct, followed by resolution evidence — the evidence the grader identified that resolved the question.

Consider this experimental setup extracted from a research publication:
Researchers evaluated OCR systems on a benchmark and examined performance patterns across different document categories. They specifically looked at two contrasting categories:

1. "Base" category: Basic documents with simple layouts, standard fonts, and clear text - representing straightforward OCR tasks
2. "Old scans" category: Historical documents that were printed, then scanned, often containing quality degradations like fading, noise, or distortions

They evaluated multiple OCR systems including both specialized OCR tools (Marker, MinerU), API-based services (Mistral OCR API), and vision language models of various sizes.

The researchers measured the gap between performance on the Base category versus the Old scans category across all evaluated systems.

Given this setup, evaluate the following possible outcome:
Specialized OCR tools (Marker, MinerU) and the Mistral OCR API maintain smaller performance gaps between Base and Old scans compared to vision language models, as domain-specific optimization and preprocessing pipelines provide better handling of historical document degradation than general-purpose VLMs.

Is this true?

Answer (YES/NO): NO